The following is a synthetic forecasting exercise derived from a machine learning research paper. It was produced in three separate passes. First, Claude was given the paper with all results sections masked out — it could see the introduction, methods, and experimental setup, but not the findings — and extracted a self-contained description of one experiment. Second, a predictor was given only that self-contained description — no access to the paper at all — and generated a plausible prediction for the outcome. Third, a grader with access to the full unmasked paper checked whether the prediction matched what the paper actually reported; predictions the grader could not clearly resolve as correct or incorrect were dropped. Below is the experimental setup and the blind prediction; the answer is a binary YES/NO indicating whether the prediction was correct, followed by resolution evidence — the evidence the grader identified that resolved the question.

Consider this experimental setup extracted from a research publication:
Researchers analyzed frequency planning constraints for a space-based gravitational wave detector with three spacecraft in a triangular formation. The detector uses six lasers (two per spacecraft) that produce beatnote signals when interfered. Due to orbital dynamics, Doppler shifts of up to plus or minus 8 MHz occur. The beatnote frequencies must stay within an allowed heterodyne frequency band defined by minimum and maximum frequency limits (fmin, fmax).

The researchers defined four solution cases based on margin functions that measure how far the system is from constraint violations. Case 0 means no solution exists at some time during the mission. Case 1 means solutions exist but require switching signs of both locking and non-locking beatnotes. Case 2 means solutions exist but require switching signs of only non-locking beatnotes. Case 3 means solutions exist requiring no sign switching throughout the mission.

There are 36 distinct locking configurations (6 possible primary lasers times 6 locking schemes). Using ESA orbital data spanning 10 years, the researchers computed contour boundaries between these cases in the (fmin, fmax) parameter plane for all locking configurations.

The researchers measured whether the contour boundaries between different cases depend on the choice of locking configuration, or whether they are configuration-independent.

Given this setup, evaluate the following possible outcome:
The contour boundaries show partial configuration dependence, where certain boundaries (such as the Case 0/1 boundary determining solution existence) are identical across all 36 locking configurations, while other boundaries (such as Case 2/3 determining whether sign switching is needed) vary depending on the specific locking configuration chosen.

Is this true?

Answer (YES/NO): NO